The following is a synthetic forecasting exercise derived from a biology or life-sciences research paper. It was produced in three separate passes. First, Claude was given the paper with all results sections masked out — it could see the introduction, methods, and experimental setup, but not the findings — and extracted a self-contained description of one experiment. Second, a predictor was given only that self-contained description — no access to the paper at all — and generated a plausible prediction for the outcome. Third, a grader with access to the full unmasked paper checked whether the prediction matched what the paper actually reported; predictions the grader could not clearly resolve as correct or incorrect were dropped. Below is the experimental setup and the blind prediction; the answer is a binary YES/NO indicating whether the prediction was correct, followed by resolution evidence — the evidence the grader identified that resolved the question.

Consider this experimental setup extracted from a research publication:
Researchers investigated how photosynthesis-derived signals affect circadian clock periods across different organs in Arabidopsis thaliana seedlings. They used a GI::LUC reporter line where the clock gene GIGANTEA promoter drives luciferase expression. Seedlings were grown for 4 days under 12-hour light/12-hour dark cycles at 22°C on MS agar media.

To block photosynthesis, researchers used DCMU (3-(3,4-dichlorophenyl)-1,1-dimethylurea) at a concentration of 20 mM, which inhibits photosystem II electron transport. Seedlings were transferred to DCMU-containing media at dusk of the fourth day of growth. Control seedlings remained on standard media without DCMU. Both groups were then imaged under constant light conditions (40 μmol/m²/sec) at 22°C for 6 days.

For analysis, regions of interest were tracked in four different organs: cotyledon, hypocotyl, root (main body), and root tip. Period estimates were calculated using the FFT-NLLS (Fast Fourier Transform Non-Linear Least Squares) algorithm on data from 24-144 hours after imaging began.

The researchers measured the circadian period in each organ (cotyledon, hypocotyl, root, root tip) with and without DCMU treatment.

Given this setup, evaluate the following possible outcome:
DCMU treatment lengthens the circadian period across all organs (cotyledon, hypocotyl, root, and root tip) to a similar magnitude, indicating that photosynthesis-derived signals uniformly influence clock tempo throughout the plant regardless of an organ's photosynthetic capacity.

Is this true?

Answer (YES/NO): NO